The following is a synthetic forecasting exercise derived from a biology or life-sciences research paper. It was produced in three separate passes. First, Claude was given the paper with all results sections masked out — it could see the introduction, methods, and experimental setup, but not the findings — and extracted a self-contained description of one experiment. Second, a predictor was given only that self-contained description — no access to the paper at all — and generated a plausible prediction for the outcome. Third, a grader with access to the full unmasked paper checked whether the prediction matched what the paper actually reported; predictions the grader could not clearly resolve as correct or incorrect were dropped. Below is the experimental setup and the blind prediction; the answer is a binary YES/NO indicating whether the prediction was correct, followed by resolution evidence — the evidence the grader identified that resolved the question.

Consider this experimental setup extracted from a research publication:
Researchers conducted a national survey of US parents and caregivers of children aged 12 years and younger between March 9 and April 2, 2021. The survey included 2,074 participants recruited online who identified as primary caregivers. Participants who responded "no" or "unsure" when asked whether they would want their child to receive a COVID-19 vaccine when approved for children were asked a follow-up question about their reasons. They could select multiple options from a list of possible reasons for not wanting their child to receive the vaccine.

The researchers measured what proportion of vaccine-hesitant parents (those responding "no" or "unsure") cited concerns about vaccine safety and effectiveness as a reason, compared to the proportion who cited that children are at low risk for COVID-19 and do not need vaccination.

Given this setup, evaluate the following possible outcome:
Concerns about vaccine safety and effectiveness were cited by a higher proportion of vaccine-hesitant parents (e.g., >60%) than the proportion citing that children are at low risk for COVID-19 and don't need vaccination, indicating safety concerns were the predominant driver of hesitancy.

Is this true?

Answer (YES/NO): YES